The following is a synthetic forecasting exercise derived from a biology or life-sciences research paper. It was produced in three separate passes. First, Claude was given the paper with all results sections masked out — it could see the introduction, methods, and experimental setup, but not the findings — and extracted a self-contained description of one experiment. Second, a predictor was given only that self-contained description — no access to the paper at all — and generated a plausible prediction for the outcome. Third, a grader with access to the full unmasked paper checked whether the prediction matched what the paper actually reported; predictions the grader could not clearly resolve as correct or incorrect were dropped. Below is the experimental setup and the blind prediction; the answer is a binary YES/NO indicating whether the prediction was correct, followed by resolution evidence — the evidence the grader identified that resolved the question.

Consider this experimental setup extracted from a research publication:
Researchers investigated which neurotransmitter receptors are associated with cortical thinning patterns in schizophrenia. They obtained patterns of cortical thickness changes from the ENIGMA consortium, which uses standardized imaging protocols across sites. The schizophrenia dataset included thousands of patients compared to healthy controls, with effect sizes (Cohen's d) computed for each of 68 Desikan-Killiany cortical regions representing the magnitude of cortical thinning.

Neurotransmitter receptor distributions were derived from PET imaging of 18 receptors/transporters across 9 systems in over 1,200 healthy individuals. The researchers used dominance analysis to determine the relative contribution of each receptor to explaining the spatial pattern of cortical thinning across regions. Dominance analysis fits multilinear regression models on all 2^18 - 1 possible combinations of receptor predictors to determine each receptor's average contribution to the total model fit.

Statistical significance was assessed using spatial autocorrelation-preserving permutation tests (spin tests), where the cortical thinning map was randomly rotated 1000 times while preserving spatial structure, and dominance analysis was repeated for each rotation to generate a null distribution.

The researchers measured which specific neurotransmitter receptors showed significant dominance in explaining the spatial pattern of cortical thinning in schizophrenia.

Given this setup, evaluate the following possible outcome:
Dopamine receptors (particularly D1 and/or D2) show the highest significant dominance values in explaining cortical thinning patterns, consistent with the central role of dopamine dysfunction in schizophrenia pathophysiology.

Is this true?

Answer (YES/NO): NO